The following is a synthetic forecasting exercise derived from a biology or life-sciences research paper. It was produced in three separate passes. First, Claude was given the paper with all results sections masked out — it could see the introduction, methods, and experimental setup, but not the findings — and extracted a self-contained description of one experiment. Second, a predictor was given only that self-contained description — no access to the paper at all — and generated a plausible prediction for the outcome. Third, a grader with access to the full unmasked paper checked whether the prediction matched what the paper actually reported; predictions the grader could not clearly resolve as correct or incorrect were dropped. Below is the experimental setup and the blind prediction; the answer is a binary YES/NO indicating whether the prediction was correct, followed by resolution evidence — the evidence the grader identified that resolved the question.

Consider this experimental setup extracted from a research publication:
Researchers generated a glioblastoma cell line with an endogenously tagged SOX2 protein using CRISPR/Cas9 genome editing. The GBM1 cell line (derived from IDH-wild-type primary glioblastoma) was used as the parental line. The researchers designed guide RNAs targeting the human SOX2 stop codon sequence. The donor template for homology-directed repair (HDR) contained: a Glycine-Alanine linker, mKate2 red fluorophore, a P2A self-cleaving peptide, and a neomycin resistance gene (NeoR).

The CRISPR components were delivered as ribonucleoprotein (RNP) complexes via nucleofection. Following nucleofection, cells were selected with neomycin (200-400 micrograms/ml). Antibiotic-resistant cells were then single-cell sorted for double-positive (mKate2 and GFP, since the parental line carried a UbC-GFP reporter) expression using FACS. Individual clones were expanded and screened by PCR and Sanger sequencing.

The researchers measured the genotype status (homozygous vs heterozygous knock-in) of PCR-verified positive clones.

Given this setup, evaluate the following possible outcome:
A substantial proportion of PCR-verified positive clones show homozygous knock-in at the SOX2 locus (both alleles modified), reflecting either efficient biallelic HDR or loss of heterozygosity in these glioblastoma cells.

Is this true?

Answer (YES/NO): NO